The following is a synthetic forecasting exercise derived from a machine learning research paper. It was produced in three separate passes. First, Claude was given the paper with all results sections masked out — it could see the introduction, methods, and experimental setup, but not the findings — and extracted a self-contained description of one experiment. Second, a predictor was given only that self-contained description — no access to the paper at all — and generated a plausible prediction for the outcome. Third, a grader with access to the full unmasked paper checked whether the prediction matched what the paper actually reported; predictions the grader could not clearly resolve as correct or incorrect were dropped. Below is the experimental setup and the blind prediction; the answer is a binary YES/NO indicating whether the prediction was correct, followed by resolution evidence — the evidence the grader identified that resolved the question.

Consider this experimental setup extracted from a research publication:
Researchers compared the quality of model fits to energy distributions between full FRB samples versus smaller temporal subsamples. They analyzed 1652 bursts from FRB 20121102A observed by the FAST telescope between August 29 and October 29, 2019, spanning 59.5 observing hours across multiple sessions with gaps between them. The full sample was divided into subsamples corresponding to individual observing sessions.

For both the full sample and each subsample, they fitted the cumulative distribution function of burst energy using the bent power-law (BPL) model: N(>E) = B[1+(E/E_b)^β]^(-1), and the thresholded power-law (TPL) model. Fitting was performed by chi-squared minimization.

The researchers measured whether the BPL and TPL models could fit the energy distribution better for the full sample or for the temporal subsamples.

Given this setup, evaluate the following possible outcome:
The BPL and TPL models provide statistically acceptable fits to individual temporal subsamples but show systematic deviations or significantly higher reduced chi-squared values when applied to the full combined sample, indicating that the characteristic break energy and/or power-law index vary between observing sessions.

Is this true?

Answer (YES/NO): YES